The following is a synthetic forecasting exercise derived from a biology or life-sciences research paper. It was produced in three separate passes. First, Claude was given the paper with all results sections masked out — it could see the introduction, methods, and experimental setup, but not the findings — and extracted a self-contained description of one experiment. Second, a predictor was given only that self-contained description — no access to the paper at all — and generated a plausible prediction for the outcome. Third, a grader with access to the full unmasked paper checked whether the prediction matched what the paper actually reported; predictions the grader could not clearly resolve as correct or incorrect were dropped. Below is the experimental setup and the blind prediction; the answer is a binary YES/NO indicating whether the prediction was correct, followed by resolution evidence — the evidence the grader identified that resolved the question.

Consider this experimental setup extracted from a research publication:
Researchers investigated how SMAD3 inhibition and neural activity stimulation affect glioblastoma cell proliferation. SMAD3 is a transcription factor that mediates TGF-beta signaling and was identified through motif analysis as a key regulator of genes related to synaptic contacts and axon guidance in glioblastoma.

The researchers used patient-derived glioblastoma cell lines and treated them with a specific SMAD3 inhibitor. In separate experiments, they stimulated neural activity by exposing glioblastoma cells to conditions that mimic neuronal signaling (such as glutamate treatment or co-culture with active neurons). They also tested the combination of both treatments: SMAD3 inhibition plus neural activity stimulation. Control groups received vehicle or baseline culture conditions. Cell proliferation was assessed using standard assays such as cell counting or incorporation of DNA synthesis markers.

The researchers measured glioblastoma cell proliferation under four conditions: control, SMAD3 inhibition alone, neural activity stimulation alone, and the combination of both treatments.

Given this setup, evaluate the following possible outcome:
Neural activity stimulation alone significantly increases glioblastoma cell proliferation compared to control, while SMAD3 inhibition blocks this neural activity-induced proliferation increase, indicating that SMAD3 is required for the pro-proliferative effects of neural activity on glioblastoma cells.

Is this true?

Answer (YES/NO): NO